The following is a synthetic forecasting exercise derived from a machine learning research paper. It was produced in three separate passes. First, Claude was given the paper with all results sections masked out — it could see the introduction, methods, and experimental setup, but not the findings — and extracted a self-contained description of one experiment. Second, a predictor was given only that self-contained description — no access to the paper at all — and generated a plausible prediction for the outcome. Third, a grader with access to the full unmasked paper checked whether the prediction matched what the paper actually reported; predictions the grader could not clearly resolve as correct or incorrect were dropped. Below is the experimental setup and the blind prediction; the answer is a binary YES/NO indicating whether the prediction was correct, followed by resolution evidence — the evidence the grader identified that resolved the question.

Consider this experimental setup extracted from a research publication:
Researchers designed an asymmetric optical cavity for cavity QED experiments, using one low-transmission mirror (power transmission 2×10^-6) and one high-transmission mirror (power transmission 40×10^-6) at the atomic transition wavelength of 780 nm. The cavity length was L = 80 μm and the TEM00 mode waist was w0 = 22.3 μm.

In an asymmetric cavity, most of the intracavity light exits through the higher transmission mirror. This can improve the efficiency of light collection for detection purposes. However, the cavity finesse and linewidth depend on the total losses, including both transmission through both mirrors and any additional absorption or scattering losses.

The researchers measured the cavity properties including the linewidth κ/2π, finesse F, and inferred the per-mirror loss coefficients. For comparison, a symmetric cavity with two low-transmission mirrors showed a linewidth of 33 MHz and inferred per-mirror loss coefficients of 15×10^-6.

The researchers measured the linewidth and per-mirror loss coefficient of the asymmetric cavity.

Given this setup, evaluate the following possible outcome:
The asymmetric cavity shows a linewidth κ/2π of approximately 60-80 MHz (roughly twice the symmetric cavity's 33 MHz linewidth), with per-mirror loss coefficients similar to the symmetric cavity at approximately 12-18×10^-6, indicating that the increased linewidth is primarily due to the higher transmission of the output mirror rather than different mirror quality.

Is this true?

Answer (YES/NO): NO